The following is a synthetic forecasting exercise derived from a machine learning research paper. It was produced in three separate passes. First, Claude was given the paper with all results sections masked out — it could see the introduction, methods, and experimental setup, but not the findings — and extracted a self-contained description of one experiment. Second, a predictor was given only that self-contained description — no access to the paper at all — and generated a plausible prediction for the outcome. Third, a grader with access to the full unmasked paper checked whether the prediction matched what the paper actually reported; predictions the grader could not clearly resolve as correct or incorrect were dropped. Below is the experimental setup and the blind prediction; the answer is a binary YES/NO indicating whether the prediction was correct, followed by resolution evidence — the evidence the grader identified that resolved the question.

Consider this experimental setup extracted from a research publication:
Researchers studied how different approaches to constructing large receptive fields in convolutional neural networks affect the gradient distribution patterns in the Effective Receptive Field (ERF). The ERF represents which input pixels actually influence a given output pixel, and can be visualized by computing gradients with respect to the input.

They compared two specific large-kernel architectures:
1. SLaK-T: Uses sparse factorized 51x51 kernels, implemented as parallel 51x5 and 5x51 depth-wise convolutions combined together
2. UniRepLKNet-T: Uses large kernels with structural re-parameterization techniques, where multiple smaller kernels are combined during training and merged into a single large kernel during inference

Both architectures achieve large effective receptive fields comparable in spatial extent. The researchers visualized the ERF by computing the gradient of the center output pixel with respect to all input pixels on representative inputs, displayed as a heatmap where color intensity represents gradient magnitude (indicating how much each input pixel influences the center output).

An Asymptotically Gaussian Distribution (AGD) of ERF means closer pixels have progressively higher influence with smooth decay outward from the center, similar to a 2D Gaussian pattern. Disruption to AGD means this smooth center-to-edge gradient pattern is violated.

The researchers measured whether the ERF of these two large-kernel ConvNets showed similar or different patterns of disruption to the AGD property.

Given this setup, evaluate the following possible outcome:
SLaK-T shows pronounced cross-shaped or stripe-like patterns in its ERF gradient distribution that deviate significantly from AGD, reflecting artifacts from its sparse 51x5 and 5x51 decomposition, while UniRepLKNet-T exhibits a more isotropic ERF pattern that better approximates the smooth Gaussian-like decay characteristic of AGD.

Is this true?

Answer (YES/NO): NO